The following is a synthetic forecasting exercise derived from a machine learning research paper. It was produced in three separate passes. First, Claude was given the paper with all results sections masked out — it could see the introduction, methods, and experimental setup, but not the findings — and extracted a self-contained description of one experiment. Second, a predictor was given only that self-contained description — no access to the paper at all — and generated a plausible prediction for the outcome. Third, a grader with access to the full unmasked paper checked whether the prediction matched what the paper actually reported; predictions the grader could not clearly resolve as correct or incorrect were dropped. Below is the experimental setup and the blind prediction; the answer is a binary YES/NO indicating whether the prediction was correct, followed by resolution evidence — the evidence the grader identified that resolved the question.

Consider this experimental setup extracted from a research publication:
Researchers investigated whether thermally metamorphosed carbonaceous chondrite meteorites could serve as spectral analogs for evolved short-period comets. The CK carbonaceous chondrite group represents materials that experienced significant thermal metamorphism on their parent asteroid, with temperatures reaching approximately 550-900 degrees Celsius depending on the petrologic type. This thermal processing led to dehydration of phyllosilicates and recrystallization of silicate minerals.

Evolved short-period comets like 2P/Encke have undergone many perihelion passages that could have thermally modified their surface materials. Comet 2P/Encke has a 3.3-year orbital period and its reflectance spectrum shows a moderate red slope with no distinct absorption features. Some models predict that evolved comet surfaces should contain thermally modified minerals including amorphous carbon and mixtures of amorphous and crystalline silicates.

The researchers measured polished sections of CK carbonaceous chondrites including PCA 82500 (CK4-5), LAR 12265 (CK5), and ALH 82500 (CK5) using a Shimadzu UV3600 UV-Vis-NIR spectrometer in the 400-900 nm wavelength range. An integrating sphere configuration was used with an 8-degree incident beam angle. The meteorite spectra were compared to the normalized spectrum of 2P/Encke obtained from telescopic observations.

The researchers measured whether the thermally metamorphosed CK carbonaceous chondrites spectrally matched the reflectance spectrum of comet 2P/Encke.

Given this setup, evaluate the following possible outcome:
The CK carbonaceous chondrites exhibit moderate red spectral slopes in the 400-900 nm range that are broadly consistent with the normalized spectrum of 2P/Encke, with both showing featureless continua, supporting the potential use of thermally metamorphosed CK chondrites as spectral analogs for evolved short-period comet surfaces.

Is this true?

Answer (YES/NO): NO